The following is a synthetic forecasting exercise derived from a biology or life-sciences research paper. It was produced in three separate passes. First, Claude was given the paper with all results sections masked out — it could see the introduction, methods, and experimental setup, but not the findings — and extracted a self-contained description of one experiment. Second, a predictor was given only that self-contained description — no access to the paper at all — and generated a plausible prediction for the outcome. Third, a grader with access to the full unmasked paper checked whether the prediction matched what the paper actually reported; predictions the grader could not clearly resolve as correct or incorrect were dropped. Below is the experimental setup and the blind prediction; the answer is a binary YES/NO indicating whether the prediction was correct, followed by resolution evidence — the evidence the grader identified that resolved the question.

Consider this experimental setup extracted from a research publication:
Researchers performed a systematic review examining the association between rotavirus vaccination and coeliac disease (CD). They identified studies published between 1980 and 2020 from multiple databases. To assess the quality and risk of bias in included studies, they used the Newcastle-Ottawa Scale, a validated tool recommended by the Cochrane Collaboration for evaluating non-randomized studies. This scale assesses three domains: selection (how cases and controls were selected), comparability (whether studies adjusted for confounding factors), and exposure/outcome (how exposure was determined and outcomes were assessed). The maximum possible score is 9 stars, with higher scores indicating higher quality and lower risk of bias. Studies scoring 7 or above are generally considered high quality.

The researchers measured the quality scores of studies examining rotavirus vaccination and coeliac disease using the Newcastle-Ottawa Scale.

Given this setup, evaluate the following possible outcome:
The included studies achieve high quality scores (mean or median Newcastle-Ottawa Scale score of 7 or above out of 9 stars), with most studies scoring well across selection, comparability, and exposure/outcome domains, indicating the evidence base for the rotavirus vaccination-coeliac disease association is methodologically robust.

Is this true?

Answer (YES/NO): NO